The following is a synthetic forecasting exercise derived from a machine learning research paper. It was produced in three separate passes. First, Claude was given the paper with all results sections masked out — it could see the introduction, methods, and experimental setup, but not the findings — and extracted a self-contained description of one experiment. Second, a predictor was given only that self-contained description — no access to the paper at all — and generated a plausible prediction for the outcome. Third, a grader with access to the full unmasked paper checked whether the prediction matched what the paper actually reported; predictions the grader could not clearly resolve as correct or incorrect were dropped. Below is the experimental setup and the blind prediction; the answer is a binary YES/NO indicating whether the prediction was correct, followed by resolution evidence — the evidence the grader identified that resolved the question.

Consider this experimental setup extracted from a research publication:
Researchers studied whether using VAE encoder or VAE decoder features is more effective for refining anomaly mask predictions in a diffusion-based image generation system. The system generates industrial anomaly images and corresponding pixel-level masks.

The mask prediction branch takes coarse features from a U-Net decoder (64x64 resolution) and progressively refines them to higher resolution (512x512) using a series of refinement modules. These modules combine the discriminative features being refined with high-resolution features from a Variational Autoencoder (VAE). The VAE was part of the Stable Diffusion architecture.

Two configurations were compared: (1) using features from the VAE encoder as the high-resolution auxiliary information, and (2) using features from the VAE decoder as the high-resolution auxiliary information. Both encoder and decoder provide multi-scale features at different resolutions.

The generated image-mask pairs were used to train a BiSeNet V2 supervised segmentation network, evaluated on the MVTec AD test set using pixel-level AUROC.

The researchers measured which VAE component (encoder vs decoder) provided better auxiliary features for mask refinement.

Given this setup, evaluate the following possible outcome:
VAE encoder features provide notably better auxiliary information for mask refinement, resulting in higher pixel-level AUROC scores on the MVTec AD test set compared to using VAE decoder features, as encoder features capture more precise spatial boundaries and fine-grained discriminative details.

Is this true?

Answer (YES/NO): NO